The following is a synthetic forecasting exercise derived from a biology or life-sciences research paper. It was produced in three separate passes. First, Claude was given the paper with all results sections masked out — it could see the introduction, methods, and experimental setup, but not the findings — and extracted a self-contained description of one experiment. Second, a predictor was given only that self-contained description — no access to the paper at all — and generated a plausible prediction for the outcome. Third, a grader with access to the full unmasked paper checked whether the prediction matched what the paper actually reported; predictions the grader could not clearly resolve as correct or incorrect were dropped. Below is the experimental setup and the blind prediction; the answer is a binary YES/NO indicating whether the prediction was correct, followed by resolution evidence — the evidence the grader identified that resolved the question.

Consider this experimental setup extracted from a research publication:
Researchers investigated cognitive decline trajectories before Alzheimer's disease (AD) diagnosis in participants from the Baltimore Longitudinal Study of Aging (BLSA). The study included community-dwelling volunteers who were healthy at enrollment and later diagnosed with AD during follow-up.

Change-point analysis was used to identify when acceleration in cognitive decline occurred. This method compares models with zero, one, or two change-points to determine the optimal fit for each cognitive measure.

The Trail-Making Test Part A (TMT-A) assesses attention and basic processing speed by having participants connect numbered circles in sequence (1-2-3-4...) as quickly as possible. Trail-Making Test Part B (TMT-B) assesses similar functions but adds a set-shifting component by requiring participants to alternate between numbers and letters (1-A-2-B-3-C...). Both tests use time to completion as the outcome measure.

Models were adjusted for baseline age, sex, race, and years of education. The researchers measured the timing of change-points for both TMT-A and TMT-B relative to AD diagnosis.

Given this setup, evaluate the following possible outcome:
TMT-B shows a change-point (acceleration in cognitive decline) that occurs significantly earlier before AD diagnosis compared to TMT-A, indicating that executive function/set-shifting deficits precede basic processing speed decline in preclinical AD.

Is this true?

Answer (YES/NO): YES